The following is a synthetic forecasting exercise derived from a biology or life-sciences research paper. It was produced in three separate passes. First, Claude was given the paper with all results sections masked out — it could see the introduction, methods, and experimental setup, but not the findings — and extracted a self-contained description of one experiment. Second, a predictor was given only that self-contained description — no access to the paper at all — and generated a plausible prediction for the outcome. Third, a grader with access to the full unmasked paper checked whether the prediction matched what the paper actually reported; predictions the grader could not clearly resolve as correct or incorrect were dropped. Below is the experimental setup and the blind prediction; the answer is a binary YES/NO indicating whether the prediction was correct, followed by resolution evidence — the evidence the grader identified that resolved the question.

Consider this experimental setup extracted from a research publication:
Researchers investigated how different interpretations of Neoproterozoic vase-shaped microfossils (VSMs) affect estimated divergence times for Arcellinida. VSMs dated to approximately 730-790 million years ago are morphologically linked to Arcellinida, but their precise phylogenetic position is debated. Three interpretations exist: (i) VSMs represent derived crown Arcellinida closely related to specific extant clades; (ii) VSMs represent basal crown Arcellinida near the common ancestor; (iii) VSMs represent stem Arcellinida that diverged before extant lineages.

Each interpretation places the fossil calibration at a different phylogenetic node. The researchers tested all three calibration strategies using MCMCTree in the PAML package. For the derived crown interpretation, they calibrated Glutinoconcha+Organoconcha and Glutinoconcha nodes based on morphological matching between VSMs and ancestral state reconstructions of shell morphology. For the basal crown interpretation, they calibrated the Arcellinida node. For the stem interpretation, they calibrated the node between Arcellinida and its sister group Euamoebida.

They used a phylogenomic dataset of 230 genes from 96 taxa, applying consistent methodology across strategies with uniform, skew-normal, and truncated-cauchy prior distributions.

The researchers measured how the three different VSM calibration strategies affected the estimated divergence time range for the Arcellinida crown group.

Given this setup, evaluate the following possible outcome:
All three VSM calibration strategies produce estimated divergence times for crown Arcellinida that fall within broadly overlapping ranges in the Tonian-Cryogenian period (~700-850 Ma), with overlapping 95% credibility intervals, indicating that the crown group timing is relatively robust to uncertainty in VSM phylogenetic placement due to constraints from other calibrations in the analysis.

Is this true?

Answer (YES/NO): NO